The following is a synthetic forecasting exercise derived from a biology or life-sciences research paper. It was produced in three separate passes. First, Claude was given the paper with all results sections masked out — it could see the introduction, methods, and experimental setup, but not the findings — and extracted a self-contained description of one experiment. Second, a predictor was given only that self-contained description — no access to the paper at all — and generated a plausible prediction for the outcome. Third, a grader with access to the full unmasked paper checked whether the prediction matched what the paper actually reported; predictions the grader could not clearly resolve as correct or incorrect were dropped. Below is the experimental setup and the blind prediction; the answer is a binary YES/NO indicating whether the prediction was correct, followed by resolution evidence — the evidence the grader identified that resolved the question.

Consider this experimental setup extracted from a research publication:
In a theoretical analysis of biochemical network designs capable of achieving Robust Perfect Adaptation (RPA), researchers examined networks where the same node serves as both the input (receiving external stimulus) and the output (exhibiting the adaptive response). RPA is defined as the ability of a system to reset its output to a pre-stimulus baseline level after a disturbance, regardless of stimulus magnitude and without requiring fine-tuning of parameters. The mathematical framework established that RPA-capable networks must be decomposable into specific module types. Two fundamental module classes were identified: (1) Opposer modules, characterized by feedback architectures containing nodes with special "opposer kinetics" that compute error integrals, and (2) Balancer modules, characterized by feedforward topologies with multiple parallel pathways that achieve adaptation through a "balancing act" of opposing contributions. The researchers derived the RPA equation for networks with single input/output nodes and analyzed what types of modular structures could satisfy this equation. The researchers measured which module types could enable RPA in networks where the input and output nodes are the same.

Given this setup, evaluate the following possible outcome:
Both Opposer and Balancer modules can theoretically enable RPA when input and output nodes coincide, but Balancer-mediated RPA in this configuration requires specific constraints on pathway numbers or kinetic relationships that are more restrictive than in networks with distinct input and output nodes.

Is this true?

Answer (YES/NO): NO